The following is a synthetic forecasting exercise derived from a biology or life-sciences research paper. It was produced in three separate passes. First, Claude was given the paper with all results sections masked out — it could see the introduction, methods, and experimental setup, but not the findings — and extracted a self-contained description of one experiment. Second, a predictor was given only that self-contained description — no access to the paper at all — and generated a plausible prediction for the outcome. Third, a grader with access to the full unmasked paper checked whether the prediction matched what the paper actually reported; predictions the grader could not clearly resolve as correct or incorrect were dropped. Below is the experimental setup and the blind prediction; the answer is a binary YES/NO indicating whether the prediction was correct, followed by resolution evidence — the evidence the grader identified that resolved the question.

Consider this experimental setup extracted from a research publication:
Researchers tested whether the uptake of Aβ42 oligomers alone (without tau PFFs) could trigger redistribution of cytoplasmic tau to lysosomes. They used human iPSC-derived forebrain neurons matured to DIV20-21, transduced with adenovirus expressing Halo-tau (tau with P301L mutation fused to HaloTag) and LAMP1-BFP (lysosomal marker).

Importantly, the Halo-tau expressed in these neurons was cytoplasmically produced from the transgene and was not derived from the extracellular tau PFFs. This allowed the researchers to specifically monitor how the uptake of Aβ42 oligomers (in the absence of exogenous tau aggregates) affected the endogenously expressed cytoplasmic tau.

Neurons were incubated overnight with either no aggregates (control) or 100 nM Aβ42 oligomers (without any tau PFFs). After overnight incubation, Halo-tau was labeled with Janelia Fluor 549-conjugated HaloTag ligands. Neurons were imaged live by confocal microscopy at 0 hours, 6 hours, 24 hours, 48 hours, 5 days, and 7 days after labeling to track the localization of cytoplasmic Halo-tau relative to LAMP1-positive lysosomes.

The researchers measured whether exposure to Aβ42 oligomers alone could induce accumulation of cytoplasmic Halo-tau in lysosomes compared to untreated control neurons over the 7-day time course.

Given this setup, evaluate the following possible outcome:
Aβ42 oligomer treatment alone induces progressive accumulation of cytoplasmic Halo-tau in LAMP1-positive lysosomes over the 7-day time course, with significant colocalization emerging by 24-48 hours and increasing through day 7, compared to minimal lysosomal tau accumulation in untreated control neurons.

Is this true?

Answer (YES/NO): YES